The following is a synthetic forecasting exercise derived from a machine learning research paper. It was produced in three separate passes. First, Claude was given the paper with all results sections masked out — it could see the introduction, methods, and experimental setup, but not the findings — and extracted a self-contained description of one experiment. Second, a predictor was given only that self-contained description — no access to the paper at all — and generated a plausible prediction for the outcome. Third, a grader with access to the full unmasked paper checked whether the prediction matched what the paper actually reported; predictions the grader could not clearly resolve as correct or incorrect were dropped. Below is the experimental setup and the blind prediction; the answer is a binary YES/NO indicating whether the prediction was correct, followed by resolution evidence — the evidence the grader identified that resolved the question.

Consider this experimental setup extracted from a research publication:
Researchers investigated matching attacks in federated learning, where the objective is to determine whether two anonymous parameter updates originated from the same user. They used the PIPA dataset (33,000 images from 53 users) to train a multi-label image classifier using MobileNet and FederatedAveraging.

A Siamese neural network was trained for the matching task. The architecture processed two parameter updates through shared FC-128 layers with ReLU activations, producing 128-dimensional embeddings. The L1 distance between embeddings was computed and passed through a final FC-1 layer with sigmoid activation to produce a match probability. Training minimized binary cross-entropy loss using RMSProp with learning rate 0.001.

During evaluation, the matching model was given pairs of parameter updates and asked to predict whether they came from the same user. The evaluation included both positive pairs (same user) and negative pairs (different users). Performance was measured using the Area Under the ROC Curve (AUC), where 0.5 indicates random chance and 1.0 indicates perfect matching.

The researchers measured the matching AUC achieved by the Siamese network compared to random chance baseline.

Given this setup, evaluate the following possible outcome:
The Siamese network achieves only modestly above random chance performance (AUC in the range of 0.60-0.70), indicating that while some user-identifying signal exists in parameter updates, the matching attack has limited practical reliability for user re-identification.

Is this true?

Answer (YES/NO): NO